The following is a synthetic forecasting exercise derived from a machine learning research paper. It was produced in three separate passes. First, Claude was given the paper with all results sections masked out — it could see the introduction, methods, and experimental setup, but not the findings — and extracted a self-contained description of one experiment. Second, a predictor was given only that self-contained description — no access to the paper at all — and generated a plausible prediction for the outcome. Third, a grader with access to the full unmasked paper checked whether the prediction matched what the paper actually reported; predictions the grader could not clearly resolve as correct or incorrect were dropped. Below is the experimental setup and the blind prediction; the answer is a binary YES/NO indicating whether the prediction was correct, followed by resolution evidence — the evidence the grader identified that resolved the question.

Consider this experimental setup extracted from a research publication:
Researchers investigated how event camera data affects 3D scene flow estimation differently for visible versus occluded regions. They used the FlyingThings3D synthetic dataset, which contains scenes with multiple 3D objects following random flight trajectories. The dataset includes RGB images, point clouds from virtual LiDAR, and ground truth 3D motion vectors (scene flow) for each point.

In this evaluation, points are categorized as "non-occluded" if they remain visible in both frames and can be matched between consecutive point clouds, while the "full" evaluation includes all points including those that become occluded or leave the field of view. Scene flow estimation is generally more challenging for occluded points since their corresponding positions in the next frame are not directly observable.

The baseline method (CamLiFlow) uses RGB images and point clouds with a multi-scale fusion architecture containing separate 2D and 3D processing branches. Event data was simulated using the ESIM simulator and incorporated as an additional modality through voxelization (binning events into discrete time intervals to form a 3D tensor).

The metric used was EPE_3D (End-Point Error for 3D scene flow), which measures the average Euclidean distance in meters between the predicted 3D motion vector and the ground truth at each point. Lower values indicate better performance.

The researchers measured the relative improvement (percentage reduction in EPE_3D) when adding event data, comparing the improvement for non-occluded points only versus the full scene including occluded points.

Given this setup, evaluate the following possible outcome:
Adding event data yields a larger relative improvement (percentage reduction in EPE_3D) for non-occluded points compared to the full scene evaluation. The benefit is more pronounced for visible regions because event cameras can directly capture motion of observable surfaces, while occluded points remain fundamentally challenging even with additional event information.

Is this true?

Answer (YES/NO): NO